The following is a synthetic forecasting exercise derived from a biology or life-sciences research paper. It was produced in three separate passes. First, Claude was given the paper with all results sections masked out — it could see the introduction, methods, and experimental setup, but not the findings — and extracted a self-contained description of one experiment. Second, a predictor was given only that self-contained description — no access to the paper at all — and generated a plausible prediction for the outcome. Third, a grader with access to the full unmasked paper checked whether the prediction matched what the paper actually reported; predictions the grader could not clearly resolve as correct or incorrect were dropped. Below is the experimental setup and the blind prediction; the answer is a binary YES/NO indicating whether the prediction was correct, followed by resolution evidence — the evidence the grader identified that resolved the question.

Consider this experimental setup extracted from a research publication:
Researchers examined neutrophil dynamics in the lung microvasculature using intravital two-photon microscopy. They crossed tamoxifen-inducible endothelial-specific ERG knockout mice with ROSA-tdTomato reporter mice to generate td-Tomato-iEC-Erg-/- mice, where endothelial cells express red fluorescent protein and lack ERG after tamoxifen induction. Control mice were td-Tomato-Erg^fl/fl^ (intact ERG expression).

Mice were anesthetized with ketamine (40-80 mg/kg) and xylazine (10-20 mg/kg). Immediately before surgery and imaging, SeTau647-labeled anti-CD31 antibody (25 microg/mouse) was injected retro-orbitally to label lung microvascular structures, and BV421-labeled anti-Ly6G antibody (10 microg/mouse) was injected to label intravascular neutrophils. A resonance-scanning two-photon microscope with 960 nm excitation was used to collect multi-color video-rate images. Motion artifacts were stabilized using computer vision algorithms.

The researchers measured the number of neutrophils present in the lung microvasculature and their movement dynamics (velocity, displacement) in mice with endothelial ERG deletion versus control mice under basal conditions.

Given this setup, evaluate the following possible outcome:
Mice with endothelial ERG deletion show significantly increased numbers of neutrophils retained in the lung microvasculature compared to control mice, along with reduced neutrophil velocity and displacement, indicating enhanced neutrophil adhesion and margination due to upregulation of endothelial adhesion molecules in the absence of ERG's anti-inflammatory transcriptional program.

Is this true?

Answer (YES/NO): YES